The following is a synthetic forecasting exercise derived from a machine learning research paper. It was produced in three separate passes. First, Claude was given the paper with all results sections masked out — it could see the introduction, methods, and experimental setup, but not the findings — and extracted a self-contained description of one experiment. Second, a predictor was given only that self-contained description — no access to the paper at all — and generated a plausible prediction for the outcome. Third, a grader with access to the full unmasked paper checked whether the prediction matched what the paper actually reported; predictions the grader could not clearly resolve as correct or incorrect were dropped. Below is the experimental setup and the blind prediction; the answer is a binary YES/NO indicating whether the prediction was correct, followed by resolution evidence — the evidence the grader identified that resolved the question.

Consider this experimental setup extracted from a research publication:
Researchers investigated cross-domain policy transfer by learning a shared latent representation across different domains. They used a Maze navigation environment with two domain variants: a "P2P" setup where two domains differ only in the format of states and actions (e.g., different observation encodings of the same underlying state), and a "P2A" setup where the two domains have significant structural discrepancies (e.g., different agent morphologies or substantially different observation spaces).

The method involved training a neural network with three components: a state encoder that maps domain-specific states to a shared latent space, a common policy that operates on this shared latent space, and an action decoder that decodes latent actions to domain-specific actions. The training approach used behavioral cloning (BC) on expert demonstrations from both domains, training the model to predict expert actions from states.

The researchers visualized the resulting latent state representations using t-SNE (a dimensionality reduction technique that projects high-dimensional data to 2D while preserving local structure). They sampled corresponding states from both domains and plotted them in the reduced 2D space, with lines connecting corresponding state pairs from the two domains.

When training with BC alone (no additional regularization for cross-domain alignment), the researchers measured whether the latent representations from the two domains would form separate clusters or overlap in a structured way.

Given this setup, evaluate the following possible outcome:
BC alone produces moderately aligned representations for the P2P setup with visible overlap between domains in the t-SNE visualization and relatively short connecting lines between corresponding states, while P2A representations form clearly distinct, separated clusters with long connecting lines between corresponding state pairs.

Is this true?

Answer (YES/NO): NO